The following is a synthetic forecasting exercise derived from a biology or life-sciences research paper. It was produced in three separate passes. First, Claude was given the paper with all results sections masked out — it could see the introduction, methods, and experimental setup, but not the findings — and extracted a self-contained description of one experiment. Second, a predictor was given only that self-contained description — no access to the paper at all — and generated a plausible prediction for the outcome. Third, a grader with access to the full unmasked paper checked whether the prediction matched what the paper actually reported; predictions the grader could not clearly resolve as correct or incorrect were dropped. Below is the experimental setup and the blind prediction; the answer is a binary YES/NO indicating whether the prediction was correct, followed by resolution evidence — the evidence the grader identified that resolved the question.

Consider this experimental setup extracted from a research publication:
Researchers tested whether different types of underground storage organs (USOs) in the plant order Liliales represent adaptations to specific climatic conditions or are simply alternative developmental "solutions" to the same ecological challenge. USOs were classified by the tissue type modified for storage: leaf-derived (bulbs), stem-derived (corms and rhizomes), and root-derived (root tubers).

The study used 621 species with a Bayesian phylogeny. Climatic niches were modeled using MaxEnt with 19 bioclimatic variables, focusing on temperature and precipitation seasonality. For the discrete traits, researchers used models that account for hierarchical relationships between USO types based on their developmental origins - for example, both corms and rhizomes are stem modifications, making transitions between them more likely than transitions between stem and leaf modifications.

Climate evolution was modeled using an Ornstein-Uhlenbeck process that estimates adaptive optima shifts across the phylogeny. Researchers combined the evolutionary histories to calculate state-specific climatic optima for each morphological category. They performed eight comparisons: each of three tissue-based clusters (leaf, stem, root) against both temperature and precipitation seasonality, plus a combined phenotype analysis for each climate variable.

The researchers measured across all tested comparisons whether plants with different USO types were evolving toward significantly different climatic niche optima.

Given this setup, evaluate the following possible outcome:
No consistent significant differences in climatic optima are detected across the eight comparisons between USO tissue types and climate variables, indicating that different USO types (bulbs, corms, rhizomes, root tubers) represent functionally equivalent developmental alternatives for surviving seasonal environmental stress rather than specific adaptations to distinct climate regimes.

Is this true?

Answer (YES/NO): NO